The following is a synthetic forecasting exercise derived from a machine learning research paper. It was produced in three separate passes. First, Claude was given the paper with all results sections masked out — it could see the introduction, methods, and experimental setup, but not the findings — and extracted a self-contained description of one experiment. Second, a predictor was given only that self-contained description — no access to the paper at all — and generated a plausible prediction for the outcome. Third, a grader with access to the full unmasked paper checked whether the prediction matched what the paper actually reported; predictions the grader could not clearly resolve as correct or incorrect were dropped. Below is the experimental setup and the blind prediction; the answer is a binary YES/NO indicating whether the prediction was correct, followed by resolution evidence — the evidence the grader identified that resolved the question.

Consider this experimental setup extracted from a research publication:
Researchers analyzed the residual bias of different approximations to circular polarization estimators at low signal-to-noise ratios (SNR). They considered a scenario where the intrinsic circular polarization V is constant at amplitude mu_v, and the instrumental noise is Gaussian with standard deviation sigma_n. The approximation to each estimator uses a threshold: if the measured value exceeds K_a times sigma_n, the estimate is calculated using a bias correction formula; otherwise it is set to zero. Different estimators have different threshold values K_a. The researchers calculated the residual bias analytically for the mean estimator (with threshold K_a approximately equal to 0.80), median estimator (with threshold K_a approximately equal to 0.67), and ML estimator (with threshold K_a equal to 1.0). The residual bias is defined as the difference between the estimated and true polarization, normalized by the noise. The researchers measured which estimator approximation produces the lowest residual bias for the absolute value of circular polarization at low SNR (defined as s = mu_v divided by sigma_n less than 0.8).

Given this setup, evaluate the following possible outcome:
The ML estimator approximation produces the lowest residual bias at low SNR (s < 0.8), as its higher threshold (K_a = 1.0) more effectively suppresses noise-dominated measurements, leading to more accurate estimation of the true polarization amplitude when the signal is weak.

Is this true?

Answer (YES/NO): YES